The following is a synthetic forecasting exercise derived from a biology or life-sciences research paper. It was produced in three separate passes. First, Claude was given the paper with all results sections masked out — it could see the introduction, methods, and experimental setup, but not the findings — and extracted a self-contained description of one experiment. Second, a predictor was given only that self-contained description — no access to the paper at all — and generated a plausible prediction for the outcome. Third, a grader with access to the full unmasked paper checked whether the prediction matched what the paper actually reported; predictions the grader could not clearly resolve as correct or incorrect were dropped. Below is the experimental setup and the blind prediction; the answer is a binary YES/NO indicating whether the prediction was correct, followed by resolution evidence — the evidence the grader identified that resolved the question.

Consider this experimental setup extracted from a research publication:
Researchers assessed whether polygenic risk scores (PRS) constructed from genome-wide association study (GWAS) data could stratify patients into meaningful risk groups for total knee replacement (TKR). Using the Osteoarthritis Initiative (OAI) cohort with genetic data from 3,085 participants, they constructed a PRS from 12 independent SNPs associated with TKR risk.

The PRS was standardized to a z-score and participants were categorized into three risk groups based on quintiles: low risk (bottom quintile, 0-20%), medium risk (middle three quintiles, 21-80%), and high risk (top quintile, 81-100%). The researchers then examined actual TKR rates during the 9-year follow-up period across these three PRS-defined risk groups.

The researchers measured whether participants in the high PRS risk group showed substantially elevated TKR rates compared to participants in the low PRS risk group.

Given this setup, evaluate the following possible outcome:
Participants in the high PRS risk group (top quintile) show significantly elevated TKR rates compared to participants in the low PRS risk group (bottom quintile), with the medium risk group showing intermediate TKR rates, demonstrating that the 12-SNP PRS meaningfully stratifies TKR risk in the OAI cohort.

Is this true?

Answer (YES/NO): YES